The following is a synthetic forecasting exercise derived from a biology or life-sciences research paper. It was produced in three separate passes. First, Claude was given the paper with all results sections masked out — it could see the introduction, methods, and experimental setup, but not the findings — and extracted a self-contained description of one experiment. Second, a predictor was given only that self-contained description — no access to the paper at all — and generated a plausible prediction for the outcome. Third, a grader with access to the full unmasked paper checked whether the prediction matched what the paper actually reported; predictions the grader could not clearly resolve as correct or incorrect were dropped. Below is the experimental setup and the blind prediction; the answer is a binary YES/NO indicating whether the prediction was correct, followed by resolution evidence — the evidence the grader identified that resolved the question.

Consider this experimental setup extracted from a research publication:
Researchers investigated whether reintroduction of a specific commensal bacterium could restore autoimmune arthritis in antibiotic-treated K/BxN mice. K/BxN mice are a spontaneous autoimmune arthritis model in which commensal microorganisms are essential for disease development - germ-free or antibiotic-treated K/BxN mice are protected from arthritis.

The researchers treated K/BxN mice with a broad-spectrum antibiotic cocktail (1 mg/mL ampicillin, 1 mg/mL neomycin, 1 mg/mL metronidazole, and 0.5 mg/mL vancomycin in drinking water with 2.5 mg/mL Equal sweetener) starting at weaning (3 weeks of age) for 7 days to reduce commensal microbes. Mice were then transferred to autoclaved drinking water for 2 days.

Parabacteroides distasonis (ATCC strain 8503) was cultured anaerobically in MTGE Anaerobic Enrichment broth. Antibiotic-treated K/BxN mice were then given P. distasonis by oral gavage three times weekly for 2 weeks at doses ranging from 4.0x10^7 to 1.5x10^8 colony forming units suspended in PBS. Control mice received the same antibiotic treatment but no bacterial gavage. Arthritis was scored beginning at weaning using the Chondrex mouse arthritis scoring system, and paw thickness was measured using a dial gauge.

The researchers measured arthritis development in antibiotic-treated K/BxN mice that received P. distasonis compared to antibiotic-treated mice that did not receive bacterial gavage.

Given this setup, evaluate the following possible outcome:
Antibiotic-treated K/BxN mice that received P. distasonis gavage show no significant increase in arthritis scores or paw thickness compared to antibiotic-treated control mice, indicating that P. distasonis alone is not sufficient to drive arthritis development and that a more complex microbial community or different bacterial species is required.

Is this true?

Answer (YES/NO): NO